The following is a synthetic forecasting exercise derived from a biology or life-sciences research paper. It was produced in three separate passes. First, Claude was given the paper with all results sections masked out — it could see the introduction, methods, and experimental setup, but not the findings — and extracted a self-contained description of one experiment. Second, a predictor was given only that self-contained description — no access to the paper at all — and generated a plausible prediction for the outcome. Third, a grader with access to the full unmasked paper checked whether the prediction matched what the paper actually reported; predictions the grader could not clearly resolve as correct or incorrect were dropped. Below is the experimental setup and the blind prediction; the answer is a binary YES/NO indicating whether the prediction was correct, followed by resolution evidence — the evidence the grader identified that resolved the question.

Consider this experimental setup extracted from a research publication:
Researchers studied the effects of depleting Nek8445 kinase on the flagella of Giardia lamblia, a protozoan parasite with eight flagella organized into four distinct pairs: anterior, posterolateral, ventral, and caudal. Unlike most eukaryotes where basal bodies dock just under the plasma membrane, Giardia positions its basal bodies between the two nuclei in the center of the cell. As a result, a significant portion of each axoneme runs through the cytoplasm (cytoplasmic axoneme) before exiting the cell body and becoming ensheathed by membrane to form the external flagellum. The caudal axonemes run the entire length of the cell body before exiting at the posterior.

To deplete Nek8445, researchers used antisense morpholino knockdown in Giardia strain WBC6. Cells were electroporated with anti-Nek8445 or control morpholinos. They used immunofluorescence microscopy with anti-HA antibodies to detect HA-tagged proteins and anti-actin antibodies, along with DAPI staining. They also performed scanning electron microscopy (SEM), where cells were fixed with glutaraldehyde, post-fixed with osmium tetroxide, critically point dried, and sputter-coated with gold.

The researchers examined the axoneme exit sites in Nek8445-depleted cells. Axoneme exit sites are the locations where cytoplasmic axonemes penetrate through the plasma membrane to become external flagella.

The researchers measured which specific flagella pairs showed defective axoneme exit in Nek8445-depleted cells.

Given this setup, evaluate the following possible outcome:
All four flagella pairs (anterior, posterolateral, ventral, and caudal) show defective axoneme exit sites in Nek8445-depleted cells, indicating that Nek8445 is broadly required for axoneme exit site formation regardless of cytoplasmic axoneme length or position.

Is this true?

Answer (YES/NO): NO